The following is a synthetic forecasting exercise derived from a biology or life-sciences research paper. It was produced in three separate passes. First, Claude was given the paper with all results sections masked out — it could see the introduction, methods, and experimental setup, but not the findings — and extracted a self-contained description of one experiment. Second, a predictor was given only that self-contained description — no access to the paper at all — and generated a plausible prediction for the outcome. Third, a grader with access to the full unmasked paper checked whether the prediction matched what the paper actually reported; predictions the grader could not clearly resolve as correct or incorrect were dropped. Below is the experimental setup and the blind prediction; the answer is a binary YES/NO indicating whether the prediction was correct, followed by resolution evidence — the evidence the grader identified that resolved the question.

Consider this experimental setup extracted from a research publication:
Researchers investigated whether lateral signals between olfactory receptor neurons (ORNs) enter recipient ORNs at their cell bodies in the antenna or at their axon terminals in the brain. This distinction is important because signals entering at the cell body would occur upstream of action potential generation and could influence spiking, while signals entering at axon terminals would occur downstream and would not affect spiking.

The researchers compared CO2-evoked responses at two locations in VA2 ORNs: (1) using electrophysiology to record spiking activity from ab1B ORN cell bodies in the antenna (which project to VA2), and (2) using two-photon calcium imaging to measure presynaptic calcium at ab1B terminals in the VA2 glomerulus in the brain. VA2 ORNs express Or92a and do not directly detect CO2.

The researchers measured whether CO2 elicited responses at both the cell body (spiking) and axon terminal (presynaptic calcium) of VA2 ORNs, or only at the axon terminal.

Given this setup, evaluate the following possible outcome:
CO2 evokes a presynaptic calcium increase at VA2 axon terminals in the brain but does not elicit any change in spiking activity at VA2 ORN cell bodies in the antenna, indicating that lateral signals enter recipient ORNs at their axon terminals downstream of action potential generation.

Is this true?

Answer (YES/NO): YES